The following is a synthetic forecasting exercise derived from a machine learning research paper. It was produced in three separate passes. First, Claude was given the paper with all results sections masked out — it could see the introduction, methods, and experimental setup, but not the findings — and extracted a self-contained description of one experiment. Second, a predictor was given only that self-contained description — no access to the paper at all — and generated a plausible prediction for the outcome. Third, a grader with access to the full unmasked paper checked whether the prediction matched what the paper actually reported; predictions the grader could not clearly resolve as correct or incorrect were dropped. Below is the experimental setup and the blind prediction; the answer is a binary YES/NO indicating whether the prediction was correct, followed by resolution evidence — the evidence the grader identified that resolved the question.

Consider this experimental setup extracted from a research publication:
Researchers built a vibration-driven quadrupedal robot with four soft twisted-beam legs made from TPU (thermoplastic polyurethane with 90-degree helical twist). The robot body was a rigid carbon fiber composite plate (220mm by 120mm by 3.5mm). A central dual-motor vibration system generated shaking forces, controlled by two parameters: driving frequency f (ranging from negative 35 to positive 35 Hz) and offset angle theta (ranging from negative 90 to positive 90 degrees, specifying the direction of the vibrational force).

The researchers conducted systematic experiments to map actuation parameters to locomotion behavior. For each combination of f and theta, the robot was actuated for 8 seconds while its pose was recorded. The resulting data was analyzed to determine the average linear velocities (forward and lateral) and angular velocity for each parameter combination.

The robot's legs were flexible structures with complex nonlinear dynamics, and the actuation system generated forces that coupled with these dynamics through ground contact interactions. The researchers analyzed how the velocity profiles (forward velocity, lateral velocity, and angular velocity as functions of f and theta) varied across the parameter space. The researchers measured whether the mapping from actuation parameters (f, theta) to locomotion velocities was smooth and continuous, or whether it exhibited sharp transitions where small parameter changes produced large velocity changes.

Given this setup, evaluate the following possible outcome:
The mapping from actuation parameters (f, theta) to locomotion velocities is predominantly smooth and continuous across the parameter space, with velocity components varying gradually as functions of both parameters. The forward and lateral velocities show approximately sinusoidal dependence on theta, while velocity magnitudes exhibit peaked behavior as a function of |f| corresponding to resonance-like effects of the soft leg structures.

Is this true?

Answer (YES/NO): NO